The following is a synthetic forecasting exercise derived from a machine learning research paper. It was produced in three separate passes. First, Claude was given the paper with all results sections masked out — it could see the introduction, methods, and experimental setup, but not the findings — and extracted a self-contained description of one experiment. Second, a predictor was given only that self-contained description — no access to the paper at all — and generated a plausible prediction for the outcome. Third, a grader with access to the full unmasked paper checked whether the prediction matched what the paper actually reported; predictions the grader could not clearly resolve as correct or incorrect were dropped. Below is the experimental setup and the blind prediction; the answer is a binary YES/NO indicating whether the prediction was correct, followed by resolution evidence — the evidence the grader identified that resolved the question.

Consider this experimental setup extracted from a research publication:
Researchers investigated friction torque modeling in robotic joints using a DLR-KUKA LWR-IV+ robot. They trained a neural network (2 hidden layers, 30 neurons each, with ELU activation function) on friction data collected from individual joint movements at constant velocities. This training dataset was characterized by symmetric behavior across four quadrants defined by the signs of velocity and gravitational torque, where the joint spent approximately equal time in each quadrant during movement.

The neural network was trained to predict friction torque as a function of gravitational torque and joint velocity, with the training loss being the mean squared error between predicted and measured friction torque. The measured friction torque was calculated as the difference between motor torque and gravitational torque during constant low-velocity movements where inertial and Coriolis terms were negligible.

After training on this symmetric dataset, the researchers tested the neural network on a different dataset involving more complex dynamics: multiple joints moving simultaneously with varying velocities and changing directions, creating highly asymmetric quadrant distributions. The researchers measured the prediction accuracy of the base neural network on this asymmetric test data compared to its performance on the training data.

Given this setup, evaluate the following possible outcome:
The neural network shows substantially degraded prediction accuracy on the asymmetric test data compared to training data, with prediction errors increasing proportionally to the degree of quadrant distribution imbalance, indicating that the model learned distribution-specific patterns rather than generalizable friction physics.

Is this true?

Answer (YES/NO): NO